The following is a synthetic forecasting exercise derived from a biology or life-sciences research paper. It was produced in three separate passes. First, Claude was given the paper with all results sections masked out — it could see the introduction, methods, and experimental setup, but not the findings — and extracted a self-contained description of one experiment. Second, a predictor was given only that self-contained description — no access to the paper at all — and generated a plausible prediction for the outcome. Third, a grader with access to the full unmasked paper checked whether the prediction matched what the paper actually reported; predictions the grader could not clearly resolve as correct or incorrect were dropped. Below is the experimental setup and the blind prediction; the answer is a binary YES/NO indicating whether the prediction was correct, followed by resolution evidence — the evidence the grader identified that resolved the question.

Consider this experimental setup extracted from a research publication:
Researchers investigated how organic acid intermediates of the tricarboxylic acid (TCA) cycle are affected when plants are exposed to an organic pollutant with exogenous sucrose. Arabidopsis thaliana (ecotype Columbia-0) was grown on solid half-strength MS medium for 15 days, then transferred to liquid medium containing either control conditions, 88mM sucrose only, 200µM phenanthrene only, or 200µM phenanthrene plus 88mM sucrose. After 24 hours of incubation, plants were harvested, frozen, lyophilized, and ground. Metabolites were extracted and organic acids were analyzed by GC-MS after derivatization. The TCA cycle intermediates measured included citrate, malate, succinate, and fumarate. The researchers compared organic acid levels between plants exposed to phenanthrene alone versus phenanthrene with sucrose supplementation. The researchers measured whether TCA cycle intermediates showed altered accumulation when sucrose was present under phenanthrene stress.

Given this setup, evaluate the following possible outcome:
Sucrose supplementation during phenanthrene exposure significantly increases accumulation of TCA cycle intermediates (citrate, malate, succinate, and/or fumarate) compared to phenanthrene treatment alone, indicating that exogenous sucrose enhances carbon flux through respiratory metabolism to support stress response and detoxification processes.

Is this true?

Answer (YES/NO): YES